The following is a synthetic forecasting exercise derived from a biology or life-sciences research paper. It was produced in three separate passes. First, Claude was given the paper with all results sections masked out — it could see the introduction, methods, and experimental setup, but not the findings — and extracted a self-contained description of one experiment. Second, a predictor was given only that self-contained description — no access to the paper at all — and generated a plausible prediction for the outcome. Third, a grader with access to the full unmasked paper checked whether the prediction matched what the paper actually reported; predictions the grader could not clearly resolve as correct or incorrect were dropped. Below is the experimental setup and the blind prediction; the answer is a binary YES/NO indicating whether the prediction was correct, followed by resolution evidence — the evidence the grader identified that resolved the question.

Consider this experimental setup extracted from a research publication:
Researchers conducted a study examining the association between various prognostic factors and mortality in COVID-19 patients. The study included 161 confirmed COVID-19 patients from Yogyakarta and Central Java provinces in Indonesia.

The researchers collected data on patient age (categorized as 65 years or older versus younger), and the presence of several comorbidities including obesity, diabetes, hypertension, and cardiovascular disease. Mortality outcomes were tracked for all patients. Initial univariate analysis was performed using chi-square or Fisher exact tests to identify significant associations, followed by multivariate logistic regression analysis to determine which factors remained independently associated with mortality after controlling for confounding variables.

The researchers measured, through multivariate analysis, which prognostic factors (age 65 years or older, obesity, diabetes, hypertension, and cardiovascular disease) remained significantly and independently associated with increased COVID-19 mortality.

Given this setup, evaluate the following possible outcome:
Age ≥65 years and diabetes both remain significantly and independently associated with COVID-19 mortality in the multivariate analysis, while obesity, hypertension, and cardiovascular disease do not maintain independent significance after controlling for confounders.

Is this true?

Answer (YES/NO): NO